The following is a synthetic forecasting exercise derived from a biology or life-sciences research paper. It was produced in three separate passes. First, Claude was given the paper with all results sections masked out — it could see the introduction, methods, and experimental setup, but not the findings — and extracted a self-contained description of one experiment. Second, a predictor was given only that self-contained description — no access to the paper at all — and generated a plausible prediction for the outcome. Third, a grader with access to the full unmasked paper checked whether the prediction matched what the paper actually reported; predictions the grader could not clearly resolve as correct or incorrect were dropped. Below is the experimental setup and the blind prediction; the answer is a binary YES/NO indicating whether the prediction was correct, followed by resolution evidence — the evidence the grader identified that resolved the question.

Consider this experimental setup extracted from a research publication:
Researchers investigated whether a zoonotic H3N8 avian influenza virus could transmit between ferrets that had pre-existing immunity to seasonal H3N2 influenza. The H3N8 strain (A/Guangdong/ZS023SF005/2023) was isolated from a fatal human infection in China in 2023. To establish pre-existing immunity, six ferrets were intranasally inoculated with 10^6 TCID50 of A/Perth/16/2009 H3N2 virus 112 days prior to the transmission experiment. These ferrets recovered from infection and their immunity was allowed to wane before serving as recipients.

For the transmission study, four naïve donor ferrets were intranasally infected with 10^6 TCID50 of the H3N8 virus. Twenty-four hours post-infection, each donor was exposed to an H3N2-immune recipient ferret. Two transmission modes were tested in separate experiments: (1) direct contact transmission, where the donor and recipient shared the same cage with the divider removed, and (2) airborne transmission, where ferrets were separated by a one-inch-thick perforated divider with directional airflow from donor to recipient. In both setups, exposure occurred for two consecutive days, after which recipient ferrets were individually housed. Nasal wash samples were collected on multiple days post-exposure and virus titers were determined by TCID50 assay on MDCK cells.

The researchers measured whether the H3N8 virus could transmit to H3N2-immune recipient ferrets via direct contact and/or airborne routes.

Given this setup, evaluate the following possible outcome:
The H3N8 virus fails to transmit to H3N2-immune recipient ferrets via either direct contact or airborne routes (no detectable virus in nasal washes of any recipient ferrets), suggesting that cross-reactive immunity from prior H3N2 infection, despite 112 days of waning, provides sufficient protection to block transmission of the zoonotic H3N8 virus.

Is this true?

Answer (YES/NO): NO